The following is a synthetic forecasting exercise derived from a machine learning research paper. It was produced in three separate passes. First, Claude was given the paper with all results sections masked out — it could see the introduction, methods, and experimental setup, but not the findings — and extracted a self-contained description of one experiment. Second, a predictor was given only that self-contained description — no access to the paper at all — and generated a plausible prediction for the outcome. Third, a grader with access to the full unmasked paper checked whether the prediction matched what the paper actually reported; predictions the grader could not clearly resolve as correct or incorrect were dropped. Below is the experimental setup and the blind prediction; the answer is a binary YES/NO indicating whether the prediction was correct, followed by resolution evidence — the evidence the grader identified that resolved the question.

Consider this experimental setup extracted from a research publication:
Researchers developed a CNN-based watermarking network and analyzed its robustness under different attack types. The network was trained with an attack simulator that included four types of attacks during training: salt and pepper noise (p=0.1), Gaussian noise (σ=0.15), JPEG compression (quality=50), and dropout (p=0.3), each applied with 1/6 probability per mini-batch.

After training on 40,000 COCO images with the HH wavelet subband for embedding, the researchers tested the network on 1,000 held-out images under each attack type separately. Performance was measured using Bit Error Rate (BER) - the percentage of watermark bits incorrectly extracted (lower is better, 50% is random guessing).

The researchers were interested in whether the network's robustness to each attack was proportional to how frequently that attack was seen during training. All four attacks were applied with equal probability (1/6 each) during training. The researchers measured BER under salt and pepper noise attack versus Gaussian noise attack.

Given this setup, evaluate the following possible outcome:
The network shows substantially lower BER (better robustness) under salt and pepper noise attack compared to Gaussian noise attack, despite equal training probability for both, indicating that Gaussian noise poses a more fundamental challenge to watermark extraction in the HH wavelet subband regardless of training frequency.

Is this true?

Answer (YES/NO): YES